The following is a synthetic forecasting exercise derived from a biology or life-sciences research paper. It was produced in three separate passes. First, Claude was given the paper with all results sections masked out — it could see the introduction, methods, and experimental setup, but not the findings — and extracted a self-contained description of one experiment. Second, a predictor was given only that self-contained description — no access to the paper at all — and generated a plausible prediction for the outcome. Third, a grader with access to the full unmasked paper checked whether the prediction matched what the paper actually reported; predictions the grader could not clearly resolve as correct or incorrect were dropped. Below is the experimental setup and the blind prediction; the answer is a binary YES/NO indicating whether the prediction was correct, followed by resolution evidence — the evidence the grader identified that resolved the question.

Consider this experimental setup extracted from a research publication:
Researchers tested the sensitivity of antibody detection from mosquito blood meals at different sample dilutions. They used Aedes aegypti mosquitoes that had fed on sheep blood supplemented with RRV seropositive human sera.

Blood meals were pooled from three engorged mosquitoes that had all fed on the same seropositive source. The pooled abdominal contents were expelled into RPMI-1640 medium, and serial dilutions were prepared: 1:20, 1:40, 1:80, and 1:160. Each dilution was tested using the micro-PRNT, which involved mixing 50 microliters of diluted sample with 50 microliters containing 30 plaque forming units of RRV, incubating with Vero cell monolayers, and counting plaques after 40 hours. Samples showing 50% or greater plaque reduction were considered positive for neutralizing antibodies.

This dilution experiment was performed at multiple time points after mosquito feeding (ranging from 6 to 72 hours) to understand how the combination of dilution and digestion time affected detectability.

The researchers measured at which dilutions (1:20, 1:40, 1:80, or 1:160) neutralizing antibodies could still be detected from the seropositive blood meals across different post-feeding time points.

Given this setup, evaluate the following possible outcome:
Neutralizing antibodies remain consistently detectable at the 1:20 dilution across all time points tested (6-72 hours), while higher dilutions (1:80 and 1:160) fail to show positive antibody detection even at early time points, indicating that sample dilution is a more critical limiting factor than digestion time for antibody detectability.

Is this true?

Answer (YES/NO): NO